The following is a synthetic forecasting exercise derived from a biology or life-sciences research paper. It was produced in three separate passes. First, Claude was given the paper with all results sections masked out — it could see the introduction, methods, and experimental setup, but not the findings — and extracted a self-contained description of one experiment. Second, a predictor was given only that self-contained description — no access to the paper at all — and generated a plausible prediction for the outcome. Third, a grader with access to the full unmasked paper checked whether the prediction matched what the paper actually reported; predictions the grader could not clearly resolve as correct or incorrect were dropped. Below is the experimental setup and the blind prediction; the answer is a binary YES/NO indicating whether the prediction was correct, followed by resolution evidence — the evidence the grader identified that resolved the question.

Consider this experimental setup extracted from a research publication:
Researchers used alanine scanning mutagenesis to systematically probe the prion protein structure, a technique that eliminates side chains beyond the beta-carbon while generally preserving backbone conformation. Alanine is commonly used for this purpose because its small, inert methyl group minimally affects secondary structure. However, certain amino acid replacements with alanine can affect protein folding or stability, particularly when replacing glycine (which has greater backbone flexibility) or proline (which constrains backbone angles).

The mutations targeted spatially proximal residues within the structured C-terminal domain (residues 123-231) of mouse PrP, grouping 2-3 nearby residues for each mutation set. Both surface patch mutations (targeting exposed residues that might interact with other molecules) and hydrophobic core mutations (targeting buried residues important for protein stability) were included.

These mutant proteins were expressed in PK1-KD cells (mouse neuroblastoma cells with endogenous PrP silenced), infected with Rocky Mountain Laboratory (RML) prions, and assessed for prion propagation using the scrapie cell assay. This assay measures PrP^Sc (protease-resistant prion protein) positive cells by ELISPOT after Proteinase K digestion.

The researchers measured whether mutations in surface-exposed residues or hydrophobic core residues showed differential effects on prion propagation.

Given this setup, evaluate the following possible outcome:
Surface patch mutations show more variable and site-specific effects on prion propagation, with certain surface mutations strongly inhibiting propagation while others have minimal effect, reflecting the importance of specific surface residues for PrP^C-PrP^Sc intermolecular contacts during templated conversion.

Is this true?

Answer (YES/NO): NO